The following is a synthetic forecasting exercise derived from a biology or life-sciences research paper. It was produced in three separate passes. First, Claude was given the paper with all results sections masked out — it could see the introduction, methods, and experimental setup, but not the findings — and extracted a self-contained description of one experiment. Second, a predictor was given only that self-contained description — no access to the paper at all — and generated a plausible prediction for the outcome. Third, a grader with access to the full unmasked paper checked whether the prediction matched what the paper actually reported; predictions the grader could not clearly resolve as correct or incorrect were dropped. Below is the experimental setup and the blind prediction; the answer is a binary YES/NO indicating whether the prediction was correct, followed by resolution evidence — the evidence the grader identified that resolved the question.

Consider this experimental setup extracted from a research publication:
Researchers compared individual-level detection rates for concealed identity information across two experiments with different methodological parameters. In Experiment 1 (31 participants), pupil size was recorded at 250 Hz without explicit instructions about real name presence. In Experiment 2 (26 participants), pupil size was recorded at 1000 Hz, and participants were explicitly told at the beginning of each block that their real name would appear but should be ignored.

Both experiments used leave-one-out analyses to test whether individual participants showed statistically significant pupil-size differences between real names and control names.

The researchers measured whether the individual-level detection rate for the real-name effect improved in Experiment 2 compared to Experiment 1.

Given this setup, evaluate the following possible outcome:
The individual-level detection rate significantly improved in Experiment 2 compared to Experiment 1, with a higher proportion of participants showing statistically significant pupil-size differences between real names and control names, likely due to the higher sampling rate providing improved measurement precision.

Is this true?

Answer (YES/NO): NO